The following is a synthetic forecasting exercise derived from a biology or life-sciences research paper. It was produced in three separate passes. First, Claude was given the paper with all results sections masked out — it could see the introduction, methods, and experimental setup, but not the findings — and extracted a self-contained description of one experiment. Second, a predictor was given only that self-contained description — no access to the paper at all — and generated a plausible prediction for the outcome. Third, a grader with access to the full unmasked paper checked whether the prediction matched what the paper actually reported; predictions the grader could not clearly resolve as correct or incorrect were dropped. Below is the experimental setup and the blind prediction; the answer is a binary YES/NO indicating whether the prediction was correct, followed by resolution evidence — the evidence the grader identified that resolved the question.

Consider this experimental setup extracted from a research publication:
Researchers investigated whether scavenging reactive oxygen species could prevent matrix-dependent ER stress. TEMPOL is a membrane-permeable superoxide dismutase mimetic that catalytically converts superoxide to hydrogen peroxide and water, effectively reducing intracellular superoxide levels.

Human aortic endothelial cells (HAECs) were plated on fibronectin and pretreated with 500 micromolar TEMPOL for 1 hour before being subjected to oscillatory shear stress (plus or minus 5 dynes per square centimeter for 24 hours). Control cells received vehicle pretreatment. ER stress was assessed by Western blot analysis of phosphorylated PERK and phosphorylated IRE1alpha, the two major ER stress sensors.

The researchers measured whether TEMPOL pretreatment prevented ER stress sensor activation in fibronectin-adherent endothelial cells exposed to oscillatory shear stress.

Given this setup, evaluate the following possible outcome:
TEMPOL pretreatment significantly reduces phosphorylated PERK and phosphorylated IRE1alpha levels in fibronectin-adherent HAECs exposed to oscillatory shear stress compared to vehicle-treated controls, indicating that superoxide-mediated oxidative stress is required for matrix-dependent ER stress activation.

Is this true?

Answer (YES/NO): NO